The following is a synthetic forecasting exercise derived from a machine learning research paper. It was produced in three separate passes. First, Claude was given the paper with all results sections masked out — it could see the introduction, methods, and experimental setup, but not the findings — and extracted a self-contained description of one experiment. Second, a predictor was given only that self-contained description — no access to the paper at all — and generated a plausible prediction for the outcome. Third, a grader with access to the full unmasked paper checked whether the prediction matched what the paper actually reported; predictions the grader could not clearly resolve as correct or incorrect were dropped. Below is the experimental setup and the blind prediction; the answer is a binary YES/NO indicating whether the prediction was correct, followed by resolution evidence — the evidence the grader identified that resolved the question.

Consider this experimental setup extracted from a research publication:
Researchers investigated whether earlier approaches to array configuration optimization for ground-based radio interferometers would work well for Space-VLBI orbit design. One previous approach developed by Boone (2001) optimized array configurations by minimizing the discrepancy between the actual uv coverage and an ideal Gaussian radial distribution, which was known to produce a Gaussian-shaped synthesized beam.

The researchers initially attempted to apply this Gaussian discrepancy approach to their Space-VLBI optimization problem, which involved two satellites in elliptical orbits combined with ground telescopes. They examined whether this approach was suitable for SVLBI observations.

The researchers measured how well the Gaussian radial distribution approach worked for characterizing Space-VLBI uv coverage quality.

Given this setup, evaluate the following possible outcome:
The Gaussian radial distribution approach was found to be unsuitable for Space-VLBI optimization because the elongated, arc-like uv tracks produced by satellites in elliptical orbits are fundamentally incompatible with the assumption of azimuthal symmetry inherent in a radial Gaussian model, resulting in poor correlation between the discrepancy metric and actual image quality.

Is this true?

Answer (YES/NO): NO